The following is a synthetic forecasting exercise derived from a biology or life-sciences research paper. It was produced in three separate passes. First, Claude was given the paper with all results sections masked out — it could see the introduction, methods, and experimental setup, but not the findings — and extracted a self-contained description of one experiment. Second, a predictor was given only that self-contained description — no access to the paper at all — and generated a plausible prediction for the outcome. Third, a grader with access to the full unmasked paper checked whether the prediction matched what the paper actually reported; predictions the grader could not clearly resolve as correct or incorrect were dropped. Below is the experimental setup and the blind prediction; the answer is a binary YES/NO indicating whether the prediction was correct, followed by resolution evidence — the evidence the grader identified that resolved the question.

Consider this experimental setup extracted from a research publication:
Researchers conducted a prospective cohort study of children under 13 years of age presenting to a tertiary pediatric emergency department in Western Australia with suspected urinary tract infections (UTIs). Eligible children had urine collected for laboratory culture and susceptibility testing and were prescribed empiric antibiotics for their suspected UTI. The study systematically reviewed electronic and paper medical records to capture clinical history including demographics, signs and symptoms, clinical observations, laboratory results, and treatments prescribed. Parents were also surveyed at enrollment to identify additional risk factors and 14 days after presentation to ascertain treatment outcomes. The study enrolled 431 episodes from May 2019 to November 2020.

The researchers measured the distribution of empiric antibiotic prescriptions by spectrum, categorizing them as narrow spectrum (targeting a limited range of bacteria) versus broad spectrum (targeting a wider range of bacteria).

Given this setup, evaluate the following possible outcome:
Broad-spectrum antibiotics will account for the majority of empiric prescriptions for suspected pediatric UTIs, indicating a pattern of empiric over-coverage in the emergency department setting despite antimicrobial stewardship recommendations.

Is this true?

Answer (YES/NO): NO